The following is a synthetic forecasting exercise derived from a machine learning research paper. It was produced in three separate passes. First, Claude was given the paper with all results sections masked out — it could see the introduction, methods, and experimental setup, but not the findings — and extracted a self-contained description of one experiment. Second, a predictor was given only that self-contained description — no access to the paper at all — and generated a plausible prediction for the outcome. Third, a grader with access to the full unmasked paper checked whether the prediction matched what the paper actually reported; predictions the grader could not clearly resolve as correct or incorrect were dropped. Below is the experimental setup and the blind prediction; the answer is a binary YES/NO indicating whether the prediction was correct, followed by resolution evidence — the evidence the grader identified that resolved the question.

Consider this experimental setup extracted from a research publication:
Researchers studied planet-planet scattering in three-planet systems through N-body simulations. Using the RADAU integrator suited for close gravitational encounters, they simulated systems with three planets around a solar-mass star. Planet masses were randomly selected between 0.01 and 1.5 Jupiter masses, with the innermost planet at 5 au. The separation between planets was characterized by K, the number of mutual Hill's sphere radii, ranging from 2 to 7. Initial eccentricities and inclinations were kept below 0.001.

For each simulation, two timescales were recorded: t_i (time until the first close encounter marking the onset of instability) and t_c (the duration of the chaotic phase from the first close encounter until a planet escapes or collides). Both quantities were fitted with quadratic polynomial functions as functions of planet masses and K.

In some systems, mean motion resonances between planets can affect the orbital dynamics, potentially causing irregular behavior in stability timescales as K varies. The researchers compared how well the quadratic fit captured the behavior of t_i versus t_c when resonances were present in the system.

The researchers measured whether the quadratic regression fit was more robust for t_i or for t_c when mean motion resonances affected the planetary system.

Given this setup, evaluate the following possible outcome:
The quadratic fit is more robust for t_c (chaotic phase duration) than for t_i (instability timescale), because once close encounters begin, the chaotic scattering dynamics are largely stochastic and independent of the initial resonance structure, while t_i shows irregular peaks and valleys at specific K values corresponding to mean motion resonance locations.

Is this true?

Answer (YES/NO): YES